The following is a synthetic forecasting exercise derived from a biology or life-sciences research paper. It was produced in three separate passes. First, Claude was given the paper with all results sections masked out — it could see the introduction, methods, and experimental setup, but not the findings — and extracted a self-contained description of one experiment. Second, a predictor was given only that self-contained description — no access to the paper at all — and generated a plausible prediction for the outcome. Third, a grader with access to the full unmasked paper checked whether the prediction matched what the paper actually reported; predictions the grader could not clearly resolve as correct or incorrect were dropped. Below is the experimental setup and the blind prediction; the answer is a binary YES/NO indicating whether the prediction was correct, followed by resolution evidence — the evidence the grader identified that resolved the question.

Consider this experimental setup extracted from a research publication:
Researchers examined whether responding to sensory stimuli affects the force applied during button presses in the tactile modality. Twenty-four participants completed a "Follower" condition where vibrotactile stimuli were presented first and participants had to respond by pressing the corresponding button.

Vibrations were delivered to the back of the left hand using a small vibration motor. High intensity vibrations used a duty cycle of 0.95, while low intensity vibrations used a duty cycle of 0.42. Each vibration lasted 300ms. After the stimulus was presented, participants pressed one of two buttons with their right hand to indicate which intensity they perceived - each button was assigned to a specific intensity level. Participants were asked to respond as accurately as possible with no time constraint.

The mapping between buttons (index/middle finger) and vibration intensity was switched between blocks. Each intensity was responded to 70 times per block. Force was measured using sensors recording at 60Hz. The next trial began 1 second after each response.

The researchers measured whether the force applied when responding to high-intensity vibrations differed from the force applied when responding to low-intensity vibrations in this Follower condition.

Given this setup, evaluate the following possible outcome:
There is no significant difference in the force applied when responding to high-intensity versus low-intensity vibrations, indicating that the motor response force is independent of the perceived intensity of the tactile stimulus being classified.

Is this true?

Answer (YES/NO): YES